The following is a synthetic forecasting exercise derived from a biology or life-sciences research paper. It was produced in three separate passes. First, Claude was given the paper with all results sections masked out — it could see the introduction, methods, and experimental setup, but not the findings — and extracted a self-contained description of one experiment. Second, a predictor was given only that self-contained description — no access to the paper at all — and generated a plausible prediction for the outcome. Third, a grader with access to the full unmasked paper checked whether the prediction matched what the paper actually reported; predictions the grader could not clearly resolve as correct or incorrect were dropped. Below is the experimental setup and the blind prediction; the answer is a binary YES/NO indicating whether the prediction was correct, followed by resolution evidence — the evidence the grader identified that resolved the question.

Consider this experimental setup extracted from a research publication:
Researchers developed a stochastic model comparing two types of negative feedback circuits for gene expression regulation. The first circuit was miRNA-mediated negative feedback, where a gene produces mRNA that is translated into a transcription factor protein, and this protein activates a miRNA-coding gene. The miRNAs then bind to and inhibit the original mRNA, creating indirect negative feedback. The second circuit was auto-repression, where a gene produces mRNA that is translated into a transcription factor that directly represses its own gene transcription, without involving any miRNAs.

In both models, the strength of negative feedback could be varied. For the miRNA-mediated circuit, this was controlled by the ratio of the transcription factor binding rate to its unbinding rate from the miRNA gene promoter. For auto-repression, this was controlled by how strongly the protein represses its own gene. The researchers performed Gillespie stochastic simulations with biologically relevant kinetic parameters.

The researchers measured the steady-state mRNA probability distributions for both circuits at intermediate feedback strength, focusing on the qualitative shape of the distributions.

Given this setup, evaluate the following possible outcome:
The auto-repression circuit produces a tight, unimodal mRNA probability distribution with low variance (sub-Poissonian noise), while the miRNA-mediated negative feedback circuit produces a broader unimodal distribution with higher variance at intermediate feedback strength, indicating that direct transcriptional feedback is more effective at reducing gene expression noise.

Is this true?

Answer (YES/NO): NO